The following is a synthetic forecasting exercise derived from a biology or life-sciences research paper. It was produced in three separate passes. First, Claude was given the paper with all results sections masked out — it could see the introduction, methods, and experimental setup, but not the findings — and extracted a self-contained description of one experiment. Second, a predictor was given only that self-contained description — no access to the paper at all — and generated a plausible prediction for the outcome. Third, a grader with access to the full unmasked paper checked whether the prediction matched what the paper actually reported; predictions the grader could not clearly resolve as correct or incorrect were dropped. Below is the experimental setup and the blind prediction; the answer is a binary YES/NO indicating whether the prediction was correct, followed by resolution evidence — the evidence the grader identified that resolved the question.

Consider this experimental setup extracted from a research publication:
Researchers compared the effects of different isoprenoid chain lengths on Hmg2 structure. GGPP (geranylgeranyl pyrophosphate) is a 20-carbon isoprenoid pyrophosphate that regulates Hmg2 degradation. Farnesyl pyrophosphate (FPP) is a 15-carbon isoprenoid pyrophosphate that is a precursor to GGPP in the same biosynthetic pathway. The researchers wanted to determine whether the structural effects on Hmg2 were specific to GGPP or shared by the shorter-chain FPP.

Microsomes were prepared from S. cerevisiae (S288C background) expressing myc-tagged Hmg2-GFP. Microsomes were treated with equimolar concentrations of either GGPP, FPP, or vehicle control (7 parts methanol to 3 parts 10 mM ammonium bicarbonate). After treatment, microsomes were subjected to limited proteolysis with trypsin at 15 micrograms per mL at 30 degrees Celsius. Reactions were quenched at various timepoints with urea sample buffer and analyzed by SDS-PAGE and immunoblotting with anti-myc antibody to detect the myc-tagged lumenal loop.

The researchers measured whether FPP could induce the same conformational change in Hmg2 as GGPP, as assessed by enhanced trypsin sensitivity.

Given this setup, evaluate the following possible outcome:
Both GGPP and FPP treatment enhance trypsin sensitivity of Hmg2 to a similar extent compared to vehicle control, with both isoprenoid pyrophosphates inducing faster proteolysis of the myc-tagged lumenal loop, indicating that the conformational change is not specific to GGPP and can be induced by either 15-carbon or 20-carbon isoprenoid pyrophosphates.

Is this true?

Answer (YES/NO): NO